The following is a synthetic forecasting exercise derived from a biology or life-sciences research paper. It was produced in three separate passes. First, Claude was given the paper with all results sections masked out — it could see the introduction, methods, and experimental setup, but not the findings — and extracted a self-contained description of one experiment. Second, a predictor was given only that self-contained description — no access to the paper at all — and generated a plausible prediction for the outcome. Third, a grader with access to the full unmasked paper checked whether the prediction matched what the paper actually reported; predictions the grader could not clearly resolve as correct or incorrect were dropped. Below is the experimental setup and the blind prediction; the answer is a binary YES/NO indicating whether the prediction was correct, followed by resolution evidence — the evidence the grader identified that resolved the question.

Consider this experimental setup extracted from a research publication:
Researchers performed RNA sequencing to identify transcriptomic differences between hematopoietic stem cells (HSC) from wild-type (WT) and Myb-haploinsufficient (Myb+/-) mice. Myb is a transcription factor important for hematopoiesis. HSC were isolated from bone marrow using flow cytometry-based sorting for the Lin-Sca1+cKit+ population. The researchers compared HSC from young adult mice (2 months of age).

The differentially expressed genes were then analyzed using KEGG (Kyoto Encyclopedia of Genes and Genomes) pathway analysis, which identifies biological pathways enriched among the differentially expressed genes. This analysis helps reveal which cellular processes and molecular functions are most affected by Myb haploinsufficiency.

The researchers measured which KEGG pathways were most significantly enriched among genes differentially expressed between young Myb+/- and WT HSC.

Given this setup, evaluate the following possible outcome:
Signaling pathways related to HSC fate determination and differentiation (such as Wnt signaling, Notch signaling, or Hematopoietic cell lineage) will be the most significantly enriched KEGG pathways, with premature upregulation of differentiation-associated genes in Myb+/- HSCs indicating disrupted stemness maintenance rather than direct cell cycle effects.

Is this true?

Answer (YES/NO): NO